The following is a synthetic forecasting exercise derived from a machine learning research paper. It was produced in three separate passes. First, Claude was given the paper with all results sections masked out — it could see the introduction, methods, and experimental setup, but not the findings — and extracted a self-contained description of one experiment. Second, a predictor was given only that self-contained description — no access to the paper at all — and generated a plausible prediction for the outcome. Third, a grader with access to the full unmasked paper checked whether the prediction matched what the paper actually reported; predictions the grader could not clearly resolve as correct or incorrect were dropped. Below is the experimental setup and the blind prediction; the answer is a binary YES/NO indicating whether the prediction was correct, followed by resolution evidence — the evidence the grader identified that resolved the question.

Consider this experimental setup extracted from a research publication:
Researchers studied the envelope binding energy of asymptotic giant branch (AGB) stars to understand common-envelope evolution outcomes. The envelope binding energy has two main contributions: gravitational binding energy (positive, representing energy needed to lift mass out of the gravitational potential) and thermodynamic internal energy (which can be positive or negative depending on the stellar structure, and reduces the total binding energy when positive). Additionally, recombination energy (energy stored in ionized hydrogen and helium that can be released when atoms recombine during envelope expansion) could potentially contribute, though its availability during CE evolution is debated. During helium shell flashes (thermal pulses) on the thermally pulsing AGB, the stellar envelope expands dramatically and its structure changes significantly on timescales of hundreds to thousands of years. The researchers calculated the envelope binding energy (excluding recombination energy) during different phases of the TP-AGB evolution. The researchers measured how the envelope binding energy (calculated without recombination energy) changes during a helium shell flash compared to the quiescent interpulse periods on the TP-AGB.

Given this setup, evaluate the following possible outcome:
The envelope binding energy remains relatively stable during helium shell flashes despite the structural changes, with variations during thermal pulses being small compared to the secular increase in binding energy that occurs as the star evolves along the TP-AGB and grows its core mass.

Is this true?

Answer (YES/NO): NO